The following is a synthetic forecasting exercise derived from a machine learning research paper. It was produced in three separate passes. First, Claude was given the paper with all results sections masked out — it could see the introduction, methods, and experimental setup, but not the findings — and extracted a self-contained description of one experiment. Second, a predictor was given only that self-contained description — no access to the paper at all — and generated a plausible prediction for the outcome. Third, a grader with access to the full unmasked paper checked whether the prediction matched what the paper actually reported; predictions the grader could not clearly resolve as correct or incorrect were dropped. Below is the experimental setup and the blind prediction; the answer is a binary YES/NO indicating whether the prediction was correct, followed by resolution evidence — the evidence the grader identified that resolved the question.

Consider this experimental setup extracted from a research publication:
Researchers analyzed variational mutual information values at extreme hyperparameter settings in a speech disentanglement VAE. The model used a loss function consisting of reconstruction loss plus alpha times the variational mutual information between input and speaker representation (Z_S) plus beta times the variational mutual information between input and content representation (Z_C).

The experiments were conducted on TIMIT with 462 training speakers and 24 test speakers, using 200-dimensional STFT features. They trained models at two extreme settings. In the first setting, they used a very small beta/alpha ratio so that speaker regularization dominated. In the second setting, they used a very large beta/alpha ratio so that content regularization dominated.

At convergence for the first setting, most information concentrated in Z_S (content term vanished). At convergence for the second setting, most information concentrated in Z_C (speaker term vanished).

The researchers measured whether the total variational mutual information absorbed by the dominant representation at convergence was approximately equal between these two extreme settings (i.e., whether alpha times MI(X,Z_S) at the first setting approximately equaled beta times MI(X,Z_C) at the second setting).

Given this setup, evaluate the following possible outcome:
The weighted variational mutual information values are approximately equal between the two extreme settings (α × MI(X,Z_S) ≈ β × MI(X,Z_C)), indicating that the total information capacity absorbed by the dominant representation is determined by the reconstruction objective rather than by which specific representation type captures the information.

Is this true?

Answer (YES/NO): YES